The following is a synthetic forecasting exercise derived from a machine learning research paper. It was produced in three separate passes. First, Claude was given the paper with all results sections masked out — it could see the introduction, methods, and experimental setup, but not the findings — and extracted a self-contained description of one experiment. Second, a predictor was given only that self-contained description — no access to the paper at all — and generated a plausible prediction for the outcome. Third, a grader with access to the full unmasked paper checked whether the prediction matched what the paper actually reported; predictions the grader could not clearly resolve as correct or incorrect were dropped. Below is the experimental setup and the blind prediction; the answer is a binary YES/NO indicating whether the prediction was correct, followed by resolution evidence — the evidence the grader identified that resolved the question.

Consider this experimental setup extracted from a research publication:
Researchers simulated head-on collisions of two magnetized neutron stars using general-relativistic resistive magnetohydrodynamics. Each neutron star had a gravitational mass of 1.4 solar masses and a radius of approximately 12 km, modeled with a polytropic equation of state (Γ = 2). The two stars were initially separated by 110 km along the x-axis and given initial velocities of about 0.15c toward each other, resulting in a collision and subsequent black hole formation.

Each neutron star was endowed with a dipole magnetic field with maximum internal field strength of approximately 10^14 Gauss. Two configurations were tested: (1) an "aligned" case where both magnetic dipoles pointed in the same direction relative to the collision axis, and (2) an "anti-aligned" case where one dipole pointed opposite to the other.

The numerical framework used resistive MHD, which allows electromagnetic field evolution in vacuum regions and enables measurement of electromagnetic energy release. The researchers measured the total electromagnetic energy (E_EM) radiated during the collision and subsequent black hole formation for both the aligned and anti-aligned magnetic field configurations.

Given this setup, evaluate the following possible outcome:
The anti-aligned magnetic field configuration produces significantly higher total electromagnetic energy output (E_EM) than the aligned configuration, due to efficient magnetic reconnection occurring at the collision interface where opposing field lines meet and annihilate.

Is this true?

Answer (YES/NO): YES